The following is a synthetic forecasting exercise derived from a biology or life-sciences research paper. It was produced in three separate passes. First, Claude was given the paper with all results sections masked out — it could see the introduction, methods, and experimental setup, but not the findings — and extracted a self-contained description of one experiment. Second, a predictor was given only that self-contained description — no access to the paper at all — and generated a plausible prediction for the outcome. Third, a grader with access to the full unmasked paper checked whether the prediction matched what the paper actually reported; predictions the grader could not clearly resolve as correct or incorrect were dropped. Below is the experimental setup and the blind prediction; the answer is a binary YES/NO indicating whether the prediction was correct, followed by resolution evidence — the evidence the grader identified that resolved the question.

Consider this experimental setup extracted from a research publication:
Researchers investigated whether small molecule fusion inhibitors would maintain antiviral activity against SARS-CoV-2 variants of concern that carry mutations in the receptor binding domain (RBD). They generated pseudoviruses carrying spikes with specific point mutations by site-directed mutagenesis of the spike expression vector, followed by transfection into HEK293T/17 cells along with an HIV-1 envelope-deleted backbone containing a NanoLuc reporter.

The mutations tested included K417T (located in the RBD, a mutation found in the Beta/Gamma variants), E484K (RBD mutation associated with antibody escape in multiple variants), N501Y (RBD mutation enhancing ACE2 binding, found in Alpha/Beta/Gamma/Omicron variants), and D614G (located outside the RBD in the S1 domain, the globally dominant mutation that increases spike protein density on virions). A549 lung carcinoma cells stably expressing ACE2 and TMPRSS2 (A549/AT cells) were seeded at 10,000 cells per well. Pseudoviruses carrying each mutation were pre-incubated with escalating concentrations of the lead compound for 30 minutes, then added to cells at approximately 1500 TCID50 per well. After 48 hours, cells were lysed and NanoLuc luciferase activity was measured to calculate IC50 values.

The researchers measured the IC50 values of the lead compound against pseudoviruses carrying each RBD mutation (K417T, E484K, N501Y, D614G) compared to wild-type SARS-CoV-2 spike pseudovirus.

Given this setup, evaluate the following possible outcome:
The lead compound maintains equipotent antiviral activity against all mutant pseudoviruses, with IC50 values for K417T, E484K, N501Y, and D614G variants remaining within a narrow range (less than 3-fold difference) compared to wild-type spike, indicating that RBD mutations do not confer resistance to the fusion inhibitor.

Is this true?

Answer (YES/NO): YES